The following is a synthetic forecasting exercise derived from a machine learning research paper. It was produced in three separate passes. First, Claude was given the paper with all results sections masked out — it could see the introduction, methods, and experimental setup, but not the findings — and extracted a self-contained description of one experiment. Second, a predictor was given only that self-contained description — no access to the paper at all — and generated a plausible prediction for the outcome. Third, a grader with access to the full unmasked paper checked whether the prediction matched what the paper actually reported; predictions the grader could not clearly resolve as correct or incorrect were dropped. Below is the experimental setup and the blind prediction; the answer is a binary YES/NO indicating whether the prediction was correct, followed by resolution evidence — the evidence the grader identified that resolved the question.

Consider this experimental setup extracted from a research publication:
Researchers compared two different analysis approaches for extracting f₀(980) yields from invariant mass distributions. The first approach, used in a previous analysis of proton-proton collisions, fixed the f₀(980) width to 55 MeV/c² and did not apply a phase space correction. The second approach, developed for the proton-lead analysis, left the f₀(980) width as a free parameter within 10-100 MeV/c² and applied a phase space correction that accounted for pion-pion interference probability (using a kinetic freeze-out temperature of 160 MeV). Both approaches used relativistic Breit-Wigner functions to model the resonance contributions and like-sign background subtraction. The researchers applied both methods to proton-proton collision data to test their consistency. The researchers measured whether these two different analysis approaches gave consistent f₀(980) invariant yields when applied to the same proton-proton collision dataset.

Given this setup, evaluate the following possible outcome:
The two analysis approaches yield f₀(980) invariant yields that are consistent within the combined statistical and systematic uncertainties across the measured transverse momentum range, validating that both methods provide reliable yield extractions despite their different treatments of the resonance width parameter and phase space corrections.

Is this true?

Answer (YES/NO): YES